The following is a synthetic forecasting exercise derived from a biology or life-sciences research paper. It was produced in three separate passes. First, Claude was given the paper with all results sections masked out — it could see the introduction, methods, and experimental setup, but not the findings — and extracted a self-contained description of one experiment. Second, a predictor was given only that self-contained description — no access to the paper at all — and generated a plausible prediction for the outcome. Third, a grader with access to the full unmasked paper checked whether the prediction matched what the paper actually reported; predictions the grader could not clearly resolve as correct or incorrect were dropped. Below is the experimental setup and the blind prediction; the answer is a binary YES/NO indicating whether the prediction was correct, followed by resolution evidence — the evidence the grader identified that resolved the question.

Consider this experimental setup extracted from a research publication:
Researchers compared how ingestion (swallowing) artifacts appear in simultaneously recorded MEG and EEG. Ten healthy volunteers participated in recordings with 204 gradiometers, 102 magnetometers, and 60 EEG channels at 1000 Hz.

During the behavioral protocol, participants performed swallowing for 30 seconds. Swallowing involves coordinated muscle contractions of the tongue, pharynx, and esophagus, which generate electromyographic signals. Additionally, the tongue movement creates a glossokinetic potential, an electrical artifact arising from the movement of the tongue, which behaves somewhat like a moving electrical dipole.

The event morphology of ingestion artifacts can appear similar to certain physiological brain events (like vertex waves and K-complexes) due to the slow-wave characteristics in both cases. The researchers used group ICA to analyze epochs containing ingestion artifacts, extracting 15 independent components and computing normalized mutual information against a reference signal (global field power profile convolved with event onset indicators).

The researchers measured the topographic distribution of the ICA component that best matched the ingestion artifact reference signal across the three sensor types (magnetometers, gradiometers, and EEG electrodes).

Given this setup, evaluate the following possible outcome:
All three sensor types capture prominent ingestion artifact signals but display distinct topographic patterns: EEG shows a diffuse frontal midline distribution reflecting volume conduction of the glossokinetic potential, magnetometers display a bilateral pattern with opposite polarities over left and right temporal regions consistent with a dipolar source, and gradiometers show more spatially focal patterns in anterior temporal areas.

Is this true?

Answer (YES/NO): NO